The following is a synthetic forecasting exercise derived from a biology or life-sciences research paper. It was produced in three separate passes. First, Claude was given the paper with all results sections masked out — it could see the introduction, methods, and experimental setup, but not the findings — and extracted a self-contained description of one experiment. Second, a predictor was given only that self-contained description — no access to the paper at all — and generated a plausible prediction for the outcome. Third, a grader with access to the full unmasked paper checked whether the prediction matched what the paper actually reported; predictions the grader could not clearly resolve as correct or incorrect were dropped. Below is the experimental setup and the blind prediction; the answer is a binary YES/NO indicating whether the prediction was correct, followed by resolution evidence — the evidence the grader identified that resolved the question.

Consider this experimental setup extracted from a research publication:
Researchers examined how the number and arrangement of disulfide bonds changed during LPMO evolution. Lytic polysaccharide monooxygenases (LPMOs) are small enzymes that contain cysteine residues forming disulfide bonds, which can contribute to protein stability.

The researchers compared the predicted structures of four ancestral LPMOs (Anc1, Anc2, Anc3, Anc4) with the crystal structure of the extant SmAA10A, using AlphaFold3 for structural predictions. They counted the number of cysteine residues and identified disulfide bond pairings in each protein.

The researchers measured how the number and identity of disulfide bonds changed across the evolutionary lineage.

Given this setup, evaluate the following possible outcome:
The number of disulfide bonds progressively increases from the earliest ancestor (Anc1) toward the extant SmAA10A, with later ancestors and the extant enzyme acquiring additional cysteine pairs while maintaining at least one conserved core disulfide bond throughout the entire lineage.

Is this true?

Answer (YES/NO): NO